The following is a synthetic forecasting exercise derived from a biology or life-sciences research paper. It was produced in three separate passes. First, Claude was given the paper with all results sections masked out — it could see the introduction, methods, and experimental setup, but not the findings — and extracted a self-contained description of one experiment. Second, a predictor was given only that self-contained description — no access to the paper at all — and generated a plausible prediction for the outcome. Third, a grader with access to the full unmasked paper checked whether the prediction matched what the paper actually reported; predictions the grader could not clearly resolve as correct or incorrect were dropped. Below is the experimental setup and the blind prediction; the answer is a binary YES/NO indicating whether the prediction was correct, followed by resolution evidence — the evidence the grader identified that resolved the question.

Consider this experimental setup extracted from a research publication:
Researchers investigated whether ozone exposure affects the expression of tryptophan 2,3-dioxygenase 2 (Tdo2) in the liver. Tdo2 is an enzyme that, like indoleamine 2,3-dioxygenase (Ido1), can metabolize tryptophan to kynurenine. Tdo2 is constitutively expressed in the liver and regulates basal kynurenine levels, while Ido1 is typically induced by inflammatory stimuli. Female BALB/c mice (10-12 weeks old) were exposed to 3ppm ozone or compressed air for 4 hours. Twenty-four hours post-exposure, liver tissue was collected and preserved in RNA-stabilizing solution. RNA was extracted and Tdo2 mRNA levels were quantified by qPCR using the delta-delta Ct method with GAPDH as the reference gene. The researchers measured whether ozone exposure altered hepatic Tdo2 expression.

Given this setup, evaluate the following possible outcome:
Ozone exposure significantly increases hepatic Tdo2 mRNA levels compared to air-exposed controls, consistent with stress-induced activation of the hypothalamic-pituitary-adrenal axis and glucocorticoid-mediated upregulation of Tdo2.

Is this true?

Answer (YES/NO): NO